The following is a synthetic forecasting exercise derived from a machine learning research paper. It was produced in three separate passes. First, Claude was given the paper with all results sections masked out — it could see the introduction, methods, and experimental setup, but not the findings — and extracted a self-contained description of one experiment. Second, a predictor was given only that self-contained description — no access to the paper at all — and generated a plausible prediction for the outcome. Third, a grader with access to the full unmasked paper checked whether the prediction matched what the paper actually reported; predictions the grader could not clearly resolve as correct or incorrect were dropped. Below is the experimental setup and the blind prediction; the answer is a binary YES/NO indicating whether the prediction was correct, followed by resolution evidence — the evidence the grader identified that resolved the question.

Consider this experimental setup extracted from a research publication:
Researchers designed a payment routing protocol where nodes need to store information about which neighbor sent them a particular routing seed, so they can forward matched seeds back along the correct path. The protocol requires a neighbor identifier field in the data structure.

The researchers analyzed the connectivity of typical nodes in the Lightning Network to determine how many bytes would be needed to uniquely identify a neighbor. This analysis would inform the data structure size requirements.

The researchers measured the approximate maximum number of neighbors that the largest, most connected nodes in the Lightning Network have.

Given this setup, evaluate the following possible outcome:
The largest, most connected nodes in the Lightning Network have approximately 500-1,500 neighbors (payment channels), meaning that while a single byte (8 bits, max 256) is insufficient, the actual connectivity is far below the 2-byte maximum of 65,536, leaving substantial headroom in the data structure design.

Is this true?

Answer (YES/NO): NO